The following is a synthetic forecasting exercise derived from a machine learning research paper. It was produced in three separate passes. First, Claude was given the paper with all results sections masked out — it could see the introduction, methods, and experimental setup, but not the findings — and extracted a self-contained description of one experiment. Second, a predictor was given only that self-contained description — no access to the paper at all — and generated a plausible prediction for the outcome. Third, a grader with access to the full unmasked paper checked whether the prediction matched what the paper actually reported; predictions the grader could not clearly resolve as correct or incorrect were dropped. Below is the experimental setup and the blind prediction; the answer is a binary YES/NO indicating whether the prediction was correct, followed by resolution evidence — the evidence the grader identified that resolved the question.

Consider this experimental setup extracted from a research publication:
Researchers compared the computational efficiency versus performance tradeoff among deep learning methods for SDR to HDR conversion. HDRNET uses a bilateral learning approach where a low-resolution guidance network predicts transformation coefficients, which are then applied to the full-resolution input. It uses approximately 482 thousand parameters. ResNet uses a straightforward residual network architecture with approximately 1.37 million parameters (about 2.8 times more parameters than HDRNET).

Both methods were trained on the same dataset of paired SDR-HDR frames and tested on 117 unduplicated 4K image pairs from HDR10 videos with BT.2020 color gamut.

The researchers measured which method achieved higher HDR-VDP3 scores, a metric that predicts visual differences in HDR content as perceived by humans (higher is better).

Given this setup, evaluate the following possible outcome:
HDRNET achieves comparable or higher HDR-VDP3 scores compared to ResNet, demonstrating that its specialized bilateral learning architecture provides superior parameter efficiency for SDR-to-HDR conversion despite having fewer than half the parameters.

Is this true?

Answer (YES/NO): YES